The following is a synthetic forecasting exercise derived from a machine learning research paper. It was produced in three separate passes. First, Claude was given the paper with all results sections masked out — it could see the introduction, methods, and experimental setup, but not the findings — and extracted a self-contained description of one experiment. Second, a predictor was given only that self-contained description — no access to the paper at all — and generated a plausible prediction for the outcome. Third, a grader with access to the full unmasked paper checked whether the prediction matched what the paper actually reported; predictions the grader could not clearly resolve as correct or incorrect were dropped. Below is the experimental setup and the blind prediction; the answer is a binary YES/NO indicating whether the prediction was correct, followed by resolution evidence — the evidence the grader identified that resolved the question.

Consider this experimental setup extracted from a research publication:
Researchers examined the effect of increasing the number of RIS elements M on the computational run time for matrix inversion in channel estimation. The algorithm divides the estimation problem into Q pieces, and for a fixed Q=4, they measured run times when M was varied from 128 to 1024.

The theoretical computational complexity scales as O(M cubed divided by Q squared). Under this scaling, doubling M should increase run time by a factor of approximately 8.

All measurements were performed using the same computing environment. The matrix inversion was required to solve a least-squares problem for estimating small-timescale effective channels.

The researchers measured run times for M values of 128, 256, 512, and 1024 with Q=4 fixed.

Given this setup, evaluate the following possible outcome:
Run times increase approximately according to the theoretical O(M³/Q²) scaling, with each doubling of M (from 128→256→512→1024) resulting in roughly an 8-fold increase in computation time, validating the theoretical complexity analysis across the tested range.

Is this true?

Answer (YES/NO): NO